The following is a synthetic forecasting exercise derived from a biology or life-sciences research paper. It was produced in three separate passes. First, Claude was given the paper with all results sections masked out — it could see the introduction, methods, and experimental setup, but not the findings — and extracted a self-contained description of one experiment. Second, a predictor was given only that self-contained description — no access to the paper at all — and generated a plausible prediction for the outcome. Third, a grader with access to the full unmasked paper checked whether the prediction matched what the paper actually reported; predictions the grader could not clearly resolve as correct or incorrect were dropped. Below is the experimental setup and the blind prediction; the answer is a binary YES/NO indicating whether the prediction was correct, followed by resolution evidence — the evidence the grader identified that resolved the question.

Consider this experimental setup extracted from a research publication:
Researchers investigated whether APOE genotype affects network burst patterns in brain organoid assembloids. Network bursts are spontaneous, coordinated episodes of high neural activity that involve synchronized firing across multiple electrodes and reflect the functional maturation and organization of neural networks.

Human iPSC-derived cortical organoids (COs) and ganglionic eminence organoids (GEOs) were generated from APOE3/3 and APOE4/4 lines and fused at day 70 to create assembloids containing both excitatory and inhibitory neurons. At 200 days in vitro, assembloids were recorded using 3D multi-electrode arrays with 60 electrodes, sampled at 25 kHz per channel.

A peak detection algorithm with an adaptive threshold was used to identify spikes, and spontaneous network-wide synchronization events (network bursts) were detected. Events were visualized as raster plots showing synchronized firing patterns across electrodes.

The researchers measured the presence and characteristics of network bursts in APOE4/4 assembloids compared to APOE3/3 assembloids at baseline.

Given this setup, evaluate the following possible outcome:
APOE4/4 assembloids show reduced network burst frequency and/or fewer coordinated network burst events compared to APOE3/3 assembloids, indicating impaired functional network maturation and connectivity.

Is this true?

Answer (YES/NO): NO